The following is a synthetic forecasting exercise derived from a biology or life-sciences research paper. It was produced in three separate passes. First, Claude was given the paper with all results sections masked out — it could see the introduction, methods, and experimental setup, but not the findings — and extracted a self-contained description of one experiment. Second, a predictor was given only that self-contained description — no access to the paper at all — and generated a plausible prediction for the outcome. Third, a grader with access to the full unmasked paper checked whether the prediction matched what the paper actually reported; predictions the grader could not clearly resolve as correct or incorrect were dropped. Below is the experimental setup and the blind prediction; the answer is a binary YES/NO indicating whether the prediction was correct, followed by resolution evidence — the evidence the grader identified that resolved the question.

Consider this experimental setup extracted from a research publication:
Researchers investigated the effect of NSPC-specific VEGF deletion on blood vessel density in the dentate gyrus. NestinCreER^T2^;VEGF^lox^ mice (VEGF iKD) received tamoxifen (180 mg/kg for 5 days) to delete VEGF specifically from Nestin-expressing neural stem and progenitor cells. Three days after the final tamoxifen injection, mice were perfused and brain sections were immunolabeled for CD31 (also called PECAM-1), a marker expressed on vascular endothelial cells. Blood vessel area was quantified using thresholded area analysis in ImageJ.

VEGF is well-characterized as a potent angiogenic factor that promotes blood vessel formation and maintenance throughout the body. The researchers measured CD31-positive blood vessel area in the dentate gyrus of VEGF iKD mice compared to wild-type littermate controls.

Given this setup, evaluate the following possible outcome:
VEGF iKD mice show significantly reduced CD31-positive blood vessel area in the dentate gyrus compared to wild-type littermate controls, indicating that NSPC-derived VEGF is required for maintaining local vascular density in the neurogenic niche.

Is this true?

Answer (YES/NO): NO